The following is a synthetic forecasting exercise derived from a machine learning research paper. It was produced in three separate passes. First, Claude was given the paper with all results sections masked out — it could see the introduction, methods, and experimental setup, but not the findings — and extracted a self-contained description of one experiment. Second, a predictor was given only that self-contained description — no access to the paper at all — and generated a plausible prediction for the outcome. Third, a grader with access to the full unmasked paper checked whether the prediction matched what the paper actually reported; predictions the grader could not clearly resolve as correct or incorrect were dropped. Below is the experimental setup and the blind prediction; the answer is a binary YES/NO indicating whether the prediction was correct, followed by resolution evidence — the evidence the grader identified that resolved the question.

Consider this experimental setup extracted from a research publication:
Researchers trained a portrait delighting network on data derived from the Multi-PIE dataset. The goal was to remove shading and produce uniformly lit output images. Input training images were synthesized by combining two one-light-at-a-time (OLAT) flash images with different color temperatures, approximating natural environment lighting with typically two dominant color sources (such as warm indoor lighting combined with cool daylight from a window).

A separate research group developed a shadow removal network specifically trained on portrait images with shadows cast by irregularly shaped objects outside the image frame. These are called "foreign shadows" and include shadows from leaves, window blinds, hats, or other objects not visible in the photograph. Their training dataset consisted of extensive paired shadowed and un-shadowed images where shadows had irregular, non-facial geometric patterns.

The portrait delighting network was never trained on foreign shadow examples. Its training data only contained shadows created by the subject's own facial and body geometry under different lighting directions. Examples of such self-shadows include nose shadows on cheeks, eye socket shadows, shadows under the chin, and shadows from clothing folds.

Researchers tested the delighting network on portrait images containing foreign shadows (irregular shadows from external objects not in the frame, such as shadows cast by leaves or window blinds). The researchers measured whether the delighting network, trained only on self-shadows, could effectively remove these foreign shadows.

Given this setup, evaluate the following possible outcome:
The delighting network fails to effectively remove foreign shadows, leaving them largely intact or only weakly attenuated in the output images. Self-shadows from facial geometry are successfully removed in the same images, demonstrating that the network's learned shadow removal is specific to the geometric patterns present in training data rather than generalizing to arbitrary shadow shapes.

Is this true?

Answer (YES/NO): NO